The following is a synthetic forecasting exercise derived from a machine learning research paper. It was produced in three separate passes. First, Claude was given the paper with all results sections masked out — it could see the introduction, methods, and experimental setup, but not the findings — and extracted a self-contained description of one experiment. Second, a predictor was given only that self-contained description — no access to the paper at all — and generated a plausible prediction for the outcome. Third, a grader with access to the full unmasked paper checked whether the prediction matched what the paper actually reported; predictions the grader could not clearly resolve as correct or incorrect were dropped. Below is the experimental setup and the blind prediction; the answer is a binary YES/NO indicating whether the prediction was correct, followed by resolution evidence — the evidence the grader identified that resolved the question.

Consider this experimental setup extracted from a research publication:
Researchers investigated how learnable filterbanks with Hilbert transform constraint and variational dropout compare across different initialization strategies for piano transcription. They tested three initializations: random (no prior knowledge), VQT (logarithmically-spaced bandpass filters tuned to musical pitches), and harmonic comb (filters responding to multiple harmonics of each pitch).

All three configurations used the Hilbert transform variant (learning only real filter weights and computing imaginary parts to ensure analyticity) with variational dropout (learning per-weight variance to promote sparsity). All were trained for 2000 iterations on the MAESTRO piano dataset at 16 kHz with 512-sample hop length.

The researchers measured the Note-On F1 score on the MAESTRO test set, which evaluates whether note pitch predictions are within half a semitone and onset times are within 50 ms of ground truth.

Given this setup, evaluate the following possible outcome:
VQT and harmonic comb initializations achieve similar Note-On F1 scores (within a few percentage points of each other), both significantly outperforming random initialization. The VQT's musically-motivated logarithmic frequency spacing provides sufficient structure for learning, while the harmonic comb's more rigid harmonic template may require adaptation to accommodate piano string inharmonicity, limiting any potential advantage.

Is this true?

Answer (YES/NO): NO